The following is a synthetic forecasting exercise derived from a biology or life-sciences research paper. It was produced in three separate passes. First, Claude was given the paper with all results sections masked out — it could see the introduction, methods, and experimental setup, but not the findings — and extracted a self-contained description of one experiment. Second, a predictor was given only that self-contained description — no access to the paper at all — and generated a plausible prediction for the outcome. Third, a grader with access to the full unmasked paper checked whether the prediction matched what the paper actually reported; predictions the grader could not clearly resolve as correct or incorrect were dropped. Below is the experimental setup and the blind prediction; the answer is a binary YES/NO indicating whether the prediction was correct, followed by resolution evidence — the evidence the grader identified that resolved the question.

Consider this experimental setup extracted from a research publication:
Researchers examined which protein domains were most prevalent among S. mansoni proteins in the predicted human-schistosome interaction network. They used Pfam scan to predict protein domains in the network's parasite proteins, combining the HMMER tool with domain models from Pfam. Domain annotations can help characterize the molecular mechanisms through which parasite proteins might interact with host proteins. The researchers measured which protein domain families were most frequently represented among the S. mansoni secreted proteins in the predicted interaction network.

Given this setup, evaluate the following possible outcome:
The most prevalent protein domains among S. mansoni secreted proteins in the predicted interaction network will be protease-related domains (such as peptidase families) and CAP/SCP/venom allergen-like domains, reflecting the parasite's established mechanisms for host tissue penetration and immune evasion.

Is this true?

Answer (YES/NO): NO